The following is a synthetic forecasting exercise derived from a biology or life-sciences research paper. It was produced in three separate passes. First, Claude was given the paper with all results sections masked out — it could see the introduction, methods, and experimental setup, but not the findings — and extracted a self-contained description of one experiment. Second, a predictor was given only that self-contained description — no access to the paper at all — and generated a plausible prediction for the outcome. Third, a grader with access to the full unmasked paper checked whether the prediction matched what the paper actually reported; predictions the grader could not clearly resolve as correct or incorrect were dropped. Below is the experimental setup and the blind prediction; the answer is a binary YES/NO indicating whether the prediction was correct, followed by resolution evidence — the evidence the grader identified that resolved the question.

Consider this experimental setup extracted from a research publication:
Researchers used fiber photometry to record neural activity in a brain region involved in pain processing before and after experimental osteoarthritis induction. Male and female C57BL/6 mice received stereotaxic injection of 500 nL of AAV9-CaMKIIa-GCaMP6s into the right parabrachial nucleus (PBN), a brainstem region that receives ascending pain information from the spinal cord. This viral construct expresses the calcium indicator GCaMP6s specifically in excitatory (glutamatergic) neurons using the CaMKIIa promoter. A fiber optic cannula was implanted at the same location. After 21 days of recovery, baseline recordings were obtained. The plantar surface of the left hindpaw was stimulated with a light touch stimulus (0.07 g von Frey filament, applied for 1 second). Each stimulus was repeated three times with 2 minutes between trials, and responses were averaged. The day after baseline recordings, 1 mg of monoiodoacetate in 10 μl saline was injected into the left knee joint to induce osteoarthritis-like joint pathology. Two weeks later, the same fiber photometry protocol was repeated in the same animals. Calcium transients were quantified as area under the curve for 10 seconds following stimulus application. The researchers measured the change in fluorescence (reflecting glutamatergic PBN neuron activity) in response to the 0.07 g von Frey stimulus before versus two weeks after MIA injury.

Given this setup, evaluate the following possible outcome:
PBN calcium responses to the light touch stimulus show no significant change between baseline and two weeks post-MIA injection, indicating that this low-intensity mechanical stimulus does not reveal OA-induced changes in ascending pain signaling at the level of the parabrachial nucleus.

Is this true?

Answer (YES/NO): NO